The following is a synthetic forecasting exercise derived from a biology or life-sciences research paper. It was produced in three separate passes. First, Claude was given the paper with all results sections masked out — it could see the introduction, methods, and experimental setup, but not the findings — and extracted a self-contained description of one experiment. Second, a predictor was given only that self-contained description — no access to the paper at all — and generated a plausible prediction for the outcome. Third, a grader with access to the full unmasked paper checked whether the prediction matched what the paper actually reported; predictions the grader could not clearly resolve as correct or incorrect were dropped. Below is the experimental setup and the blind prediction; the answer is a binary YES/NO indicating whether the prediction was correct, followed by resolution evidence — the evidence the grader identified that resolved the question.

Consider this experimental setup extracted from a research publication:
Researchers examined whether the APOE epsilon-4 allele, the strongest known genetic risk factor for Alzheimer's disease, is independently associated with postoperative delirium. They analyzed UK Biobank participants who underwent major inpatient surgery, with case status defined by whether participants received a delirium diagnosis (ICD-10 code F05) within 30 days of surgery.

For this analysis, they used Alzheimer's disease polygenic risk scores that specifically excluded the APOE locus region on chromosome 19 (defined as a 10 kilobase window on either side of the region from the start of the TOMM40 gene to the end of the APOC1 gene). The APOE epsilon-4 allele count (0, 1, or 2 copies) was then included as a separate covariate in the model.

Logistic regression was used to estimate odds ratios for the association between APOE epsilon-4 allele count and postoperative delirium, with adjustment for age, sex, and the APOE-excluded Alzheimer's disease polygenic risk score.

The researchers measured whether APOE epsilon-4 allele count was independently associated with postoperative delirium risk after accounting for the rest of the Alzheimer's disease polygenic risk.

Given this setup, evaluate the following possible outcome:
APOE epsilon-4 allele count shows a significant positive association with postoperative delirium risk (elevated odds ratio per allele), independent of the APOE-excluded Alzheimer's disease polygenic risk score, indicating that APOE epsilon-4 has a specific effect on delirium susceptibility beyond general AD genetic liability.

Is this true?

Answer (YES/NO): YES